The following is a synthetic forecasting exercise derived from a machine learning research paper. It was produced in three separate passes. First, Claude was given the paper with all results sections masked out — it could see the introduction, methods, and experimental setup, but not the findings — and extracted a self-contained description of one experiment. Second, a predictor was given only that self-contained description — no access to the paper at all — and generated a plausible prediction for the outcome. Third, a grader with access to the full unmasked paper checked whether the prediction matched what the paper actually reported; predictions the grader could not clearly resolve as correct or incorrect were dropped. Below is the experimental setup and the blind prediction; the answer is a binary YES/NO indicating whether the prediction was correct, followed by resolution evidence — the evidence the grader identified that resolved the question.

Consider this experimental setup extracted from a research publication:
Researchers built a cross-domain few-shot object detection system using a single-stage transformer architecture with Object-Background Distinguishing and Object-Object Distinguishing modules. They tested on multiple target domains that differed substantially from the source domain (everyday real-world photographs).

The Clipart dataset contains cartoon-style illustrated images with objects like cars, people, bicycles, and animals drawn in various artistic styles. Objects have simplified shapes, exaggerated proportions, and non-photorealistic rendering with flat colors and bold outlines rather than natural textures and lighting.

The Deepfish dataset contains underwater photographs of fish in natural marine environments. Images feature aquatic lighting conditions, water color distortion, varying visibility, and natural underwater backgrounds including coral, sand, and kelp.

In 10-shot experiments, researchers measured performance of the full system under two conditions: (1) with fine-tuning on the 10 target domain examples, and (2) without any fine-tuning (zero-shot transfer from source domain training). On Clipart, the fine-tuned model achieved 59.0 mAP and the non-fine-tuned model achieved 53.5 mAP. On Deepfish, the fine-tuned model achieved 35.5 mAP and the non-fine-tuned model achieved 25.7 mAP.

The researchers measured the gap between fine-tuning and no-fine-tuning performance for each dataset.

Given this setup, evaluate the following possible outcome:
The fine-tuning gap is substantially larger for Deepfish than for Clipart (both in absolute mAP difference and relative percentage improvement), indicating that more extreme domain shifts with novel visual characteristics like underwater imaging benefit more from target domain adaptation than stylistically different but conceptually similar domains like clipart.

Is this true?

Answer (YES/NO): YES